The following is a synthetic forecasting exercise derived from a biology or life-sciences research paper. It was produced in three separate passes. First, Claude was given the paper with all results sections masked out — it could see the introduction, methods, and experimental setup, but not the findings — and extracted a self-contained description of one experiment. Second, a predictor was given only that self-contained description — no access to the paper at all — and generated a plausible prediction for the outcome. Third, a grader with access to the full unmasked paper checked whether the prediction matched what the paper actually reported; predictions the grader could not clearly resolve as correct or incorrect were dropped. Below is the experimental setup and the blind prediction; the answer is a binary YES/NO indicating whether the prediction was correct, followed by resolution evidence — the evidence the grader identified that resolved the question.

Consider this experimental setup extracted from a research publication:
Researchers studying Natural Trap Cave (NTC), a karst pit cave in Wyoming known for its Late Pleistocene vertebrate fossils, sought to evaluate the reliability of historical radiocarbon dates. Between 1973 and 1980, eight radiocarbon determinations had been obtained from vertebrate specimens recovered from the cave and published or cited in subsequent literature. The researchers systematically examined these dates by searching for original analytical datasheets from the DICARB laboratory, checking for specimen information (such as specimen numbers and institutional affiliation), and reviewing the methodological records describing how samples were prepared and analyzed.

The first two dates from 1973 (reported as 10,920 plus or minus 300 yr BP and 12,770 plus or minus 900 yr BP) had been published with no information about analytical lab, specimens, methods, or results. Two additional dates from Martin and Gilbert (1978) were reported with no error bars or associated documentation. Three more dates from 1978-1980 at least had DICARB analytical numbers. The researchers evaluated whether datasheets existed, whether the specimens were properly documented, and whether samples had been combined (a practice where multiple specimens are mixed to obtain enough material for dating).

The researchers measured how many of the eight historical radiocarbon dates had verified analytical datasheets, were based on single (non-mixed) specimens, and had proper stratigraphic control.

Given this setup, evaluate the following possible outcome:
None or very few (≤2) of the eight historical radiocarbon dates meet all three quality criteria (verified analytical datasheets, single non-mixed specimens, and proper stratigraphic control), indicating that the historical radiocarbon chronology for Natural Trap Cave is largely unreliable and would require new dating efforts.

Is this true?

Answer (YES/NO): YES